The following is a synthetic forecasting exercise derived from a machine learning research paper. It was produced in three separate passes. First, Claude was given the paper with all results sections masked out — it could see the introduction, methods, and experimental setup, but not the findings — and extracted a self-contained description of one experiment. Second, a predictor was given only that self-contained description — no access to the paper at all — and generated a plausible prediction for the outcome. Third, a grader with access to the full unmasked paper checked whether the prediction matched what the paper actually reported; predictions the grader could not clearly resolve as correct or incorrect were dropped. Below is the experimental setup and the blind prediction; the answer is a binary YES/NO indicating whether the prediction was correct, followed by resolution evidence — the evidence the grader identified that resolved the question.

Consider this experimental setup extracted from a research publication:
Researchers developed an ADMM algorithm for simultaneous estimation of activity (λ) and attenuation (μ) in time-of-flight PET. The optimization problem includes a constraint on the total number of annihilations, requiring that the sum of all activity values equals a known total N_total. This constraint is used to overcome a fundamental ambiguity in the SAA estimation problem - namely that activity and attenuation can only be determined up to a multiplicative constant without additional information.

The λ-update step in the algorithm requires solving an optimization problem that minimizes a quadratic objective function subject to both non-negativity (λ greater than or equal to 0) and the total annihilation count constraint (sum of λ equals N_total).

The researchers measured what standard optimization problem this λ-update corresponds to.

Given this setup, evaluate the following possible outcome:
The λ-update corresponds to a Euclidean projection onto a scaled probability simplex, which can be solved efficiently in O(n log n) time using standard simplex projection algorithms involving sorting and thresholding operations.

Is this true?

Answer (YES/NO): YES